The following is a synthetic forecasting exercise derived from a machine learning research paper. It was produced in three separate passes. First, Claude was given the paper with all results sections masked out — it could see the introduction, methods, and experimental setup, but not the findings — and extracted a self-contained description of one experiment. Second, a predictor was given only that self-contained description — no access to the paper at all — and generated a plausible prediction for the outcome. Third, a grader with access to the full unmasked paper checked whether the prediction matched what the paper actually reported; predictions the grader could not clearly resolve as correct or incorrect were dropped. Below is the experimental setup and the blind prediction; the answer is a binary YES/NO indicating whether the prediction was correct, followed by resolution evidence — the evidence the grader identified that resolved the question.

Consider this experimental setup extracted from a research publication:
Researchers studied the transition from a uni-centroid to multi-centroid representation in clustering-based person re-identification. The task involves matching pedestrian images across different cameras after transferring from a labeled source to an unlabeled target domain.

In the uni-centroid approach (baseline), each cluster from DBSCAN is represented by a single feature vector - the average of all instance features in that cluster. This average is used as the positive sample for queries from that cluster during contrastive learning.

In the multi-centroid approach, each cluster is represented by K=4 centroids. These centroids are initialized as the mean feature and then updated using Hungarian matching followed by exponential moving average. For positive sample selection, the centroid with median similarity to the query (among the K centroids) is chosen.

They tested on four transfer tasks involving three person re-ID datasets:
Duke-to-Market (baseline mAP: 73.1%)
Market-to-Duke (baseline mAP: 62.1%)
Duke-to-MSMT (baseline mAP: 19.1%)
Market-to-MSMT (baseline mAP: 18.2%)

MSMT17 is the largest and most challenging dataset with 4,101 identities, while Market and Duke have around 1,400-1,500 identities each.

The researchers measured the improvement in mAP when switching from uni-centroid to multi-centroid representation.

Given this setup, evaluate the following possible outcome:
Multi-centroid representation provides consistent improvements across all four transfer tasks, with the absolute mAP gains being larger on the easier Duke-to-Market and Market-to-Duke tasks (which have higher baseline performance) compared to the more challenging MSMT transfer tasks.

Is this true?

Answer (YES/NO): NO